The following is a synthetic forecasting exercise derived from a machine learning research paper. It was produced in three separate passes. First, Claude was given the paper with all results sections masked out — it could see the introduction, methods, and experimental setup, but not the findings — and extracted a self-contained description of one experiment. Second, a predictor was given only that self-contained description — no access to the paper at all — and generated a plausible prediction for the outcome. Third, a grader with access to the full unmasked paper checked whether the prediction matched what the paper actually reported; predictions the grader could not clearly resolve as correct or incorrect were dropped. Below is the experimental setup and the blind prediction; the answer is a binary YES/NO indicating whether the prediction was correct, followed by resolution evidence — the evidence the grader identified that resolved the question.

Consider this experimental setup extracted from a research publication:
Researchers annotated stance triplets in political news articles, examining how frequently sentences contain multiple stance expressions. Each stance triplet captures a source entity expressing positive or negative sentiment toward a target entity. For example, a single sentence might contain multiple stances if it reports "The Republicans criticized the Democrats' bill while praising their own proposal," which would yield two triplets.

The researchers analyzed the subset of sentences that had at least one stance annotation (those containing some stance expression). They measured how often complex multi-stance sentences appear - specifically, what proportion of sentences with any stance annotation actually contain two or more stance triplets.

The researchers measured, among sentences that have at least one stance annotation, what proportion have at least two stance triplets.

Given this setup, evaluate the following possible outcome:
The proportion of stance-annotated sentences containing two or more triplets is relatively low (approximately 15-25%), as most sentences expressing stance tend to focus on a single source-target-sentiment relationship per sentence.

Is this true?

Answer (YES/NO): NO